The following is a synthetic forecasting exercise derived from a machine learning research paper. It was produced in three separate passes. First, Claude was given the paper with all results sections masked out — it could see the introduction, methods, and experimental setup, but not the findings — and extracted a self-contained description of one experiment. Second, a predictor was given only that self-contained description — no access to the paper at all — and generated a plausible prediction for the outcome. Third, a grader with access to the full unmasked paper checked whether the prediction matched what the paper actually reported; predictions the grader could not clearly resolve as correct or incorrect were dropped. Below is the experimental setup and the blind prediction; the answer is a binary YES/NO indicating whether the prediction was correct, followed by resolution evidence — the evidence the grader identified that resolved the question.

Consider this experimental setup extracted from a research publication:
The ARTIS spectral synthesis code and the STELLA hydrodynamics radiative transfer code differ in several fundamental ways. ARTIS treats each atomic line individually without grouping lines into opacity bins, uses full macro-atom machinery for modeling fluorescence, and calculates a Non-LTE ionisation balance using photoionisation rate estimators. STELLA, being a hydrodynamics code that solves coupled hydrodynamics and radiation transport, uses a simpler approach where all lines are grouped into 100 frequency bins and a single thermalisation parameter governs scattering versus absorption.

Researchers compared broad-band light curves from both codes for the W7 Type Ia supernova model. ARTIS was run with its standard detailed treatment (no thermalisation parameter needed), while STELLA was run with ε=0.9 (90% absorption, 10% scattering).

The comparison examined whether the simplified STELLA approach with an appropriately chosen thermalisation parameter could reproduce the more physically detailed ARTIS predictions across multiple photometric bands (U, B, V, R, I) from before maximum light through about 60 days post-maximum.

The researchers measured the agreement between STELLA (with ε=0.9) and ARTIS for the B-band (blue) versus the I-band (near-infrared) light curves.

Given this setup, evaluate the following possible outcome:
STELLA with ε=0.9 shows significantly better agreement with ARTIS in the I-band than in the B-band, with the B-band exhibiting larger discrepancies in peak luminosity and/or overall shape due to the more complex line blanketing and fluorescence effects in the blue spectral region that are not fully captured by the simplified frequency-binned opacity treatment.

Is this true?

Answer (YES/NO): NO